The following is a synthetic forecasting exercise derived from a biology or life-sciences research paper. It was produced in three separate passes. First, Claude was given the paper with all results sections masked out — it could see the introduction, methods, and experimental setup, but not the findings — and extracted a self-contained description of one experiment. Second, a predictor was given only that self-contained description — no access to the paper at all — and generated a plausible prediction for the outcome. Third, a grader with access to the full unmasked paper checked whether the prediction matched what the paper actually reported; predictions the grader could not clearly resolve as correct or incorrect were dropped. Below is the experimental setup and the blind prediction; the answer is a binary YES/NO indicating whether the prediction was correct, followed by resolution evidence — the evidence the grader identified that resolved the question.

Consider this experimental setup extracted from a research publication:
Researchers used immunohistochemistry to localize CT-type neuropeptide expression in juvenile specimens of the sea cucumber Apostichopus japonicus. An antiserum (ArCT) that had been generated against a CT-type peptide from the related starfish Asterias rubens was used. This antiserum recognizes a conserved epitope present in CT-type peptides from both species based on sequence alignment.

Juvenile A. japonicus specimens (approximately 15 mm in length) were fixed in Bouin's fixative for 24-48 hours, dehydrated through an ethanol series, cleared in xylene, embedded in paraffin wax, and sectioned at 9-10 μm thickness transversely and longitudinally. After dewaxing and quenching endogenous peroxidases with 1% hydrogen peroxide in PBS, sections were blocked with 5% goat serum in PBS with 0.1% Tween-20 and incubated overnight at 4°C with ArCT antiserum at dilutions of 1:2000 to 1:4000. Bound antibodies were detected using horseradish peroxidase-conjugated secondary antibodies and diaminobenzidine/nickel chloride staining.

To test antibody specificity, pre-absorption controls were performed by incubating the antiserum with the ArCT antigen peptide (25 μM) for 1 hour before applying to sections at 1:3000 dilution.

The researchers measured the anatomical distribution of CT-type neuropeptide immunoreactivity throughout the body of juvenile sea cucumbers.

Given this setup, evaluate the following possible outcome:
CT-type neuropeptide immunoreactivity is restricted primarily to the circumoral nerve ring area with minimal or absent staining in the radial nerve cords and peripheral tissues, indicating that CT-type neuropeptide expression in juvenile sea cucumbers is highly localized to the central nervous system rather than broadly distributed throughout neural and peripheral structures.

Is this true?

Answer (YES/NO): NO